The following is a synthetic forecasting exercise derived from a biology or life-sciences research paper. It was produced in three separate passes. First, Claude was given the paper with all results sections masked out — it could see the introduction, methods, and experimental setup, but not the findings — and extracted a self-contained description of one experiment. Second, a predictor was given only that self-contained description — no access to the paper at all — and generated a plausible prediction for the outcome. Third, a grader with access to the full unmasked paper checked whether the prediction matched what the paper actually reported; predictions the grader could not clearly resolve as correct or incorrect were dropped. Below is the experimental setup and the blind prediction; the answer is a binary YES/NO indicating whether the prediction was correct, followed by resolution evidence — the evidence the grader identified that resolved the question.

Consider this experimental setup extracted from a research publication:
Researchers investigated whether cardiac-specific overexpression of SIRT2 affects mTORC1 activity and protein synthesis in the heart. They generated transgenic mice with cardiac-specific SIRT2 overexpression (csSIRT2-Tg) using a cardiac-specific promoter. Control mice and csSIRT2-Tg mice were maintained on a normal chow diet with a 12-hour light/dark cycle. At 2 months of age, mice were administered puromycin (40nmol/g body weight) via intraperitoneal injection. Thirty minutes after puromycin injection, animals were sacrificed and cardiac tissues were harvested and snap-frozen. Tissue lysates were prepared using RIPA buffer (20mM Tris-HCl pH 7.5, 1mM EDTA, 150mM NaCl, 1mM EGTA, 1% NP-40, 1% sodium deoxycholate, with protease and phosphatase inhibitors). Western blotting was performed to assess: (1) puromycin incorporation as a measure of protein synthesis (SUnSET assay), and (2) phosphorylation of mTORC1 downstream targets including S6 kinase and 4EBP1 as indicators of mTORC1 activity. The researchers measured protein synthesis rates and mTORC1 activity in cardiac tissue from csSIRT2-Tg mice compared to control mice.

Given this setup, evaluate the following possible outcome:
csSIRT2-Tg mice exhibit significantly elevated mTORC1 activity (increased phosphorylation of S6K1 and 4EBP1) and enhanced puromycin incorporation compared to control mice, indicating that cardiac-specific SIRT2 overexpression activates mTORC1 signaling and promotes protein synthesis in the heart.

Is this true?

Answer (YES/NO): NO